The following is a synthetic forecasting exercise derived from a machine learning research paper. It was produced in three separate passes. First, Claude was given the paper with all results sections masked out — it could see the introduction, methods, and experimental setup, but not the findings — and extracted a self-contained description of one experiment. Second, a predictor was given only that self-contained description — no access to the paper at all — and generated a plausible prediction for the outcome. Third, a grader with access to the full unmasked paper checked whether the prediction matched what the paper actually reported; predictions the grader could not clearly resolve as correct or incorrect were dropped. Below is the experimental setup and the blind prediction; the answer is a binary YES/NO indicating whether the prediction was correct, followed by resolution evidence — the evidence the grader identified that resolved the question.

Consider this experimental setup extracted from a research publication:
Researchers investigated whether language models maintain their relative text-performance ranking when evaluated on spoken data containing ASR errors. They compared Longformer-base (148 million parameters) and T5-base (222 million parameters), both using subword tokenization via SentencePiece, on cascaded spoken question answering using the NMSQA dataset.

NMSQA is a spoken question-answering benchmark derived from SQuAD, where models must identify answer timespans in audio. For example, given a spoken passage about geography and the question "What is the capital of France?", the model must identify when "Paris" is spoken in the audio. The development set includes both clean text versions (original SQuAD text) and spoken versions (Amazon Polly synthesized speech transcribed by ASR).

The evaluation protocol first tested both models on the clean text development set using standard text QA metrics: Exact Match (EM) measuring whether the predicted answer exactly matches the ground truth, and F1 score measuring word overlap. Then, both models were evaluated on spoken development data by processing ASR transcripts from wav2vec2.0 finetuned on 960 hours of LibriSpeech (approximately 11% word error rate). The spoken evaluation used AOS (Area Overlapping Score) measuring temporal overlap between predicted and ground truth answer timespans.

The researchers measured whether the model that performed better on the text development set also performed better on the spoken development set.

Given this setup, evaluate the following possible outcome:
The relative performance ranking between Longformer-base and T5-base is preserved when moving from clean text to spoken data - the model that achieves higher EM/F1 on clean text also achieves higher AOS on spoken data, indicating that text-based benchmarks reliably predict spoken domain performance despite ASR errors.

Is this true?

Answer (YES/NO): NO